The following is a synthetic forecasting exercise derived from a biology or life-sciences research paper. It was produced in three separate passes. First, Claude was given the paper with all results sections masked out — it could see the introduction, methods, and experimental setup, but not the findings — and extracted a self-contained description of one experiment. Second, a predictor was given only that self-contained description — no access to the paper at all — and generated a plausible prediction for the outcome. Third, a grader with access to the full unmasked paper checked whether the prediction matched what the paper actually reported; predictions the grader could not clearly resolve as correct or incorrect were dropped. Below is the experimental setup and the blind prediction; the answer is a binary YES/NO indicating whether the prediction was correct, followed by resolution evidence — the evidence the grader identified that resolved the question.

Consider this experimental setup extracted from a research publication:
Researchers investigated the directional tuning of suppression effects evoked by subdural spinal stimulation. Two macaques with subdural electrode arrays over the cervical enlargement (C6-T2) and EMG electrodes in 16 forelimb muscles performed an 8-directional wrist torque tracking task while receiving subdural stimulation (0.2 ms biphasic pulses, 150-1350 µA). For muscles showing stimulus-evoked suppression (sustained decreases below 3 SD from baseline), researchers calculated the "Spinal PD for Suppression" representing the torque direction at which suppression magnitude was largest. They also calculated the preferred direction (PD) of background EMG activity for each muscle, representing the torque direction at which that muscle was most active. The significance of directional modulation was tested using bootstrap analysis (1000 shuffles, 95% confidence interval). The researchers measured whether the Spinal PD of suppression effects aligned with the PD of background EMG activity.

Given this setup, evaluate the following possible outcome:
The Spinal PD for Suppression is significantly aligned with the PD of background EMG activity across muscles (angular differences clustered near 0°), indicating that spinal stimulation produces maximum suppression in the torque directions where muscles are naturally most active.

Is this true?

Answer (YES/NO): YES